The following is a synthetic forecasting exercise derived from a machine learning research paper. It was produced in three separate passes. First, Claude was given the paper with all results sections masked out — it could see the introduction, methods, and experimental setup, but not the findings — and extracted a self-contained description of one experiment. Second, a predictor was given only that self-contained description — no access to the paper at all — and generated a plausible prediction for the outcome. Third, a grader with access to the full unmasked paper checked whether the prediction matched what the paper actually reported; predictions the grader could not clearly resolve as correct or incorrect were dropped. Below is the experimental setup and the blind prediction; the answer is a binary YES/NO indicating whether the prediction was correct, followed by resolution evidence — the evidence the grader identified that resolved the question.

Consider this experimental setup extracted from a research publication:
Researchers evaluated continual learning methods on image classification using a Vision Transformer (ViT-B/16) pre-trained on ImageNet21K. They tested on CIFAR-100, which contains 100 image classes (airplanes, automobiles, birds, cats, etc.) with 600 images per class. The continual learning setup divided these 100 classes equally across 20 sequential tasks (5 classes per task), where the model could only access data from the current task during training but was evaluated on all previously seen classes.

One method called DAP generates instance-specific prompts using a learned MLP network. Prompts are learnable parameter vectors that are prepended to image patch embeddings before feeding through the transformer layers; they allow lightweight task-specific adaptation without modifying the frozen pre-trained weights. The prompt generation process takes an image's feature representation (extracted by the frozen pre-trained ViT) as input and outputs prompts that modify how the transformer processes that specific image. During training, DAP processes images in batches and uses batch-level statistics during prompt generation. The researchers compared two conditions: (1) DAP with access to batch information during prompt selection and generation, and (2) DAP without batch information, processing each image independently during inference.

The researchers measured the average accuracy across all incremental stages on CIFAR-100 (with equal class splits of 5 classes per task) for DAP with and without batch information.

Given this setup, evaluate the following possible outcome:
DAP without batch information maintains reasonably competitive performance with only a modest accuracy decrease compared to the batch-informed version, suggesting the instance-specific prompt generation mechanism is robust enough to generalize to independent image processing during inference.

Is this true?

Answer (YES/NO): NO